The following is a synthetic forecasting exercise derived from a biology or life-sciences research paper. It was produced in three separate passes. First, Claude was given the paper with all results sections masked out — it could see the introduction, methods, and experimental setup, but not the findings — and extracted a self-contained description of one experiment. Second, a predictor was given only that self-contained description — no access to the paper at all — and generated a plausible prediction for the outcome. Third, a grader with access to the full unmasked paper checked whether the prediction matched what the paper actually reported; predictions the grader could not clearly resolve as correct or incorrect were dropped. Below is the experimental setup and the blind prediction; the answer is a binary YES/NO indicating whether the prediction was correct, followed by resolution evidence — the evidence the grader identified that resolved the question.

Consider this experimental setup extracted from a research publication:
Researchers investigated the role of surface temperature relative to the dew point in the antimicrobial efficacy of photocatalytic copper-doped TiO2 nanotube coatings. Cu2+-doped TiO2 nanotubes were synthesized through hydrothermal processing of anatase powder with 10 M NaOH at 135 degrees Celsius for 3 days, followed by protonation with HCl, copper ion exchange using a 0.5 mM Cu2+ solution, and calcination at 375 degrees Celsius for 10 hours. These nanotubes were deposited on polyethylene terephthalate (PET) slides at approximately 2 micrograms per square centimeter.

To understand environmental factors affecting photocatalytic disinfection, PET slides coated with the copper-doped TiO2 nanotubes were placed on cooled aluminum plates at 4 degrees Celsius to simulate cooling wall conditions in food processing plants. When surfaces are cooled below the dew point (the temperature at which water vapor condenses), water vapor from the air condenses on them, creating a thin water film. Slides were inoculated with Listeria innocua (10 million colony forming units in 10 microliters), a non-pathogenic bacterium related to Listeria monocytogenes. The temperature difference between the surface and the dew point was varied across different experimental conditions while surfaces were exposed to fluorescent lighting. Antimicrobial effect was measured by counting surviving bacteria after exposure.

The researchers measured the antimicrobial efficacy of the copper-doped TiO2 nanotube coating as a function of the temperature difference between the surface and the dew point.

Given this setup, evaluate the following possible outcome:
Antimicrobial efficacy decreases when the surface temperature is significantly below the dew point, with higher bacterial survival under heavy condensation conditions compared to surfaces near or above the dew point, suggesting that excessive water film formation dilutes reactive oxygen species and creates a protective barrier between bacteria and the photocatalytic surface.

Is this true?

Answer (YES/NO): NO